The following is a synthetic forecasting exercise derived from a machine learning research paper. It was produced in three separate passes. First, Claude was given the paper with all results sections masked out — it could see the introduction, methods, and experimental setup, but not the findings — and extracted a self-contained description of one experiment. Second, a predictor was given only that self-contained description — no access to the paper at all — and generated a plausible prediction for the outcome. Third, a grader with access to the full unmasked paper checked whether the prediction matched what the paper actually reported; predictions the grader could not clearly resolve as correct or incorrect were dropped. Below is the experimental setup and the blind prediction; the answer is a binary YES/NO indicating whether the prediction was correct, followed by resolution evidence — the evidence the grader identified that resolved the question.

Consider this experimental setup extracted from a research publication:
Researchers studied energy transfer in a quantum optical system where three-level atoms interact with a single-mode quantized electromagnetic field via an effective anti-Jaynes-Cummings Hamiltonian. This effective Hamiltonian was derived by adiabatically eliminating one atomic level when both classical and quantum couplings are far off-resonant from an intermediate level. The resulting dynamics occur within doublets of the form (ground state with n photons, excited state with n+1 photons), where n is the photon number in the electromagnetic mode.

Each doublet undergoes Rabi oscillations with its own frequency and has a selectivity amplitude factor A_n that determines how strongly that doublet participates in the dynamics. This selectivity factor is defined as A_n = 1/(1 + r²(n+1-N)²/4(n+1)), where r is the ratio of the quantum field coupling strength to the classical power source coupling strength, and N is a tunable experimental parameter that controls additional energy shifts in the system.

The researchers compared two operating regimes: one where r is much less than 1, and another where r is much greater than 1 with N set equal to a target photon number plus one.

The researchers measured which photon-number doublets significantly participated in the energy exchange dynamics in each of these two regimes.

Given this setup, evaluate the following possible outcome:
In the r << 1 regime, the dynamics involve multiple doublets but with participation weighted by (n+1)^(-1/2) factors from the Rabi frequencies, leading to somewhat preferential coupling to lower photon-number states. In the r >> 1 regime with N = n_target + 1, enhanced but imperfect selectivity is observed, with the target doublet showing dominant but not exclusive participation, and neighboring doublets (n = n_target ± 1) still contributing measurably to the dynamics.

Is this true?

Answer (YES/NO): NO